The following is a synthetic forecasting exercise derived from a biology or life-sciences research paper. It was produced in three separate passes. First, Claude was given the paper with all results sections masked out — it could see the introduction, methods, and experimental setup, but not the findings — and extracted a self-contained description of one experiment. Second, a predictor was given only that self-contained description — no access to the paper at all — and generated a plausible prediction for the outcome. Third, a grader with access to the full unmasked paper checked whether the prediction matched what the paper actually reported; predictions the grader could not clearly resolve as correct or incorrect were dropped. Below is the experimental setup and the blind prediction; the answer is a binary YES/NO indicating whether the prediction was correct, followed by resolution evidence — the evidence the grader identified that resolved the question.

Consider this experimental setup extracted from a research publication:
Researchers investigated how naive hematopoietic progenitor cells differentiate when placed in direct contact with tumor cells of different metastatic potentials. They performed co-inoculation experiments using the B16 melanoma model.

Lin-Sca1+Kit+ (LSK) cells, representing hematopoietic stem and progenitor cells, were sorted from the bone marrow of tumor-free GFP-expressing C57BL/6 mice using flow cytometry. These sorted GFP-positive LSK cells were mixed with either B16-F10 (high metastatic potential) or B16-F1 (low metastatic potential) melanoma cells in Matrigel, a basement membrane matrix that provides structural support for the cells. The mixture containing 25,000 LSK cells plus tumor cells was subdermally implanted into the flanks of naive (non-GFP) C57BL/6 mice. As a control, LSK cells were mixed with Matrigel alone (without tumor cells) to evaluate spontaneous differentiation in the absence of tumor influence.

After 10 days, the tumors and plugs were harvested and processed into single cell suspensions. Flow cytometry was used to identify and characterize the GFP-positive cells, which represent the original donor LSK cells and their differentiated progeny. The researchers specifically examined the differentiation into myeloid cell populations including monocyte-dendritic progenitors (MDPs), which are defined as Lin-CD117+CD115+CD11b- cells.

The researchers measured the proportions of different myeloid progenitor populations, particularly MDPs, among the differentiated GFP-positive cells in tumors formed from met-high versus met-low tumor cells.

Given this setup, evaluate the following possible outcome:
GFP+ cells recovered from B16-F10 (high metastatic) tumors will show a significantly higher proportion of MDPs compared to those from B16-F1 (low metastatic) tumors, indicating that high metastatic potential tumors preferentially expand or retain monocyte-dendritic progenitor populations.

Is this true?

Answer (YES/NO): YES